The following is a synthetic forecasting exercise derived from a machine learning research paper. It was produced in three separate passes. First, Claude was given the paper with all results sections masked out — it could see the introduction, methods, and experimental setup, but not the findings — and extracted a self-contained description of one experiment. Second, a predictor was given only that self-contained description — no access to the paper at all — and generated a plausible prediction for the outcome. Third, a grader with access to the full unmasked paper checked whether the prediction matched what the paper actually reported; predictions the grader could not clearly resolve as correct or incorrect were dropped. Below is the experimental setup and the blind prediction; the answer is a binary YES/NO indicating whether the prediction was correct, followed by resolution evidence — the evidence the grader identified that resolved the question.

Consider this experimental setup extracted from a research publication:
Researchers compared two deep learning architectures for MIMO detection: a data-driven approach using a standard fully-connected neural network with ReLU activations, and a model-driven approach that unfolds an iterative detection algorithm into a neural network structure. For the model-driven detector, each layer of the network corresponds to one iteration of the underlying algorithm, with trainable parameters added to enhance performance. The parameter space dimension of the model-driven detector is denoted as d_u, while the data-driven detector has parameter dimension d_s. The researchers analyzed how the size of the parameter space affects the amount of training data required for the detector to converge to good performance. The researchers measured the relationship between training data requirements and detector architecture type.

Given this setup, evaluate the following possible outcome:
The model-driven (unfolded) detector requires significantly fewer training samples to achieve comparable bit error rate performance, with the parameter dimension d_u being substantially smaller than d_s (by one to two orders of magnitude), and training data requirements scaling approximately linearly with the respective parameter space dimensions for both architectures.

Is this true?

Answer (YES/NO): NO